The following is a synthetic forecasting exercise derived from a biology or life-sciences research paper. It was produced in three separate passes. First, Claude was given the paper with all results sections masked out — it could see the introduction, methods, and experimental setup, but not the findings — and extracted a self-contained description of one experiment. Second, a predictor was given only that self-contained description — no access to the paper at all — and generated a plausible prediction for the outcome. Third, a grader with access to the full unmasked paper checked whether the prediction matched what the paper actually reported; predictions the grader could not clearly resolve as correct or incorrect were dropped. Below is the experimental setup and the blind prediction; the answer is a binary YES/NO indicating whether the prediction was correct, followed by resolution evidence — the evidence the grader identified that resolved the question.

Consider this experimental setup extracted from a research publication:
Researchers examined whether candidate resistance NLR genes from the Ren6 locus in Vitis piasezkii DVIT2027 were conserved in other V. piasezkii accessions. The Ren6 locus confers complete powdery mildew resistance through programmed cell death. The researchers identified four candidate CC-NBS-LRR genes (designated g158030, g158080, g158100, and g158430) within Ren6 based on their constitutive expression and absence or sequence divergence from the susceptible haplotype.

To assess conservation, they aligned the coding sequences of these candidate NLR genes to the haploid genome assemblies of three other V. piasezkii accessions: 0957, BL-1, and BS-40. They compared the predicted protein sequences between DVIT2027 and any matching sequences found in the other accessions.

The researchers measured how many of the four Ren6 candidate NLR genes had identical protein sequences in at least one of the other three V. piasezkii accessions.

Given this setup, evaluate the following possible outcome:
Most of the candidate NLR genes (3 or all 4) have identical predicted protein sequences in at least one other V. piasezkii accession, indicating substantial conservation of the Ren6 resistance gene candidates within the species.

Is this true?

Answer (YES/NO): NO